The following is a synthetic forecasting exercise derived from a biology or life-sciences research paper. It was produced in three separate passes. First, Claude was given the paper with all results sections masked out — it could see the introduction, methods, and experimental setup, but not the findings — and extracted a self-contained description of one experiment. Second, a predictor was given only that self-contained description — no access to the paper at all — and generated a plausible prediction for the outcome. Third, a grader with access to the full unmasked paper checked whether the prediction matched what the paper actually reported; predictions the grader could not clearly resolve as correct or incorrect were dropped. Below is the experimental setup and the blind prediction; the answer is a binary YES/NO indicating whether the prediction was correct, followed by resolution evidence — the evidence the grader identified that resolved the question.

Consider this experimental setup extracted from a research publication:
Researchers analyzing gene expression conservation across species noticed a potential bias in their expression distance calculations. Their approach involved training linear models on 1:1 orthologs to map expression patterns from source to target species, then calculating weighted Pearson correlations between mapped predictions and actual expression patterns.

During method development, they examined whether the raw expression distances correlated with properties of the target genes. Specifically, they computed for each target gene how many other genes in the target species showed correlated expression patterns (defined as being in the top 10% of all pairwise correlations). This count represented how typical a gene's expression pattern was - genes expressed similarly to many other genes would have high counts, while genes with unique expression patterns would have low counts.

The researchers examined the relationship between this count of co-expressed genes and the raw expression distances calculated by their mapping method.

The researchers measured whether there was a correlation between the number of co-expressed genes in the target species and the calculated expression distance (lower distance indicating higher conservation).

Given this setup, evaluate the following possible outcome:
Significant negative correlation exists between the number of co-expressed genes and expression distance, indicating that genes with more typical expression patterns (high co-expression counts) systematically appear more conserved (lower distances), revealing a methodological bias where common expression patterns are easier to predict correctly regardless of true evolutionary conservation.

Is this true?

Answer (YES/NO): YES